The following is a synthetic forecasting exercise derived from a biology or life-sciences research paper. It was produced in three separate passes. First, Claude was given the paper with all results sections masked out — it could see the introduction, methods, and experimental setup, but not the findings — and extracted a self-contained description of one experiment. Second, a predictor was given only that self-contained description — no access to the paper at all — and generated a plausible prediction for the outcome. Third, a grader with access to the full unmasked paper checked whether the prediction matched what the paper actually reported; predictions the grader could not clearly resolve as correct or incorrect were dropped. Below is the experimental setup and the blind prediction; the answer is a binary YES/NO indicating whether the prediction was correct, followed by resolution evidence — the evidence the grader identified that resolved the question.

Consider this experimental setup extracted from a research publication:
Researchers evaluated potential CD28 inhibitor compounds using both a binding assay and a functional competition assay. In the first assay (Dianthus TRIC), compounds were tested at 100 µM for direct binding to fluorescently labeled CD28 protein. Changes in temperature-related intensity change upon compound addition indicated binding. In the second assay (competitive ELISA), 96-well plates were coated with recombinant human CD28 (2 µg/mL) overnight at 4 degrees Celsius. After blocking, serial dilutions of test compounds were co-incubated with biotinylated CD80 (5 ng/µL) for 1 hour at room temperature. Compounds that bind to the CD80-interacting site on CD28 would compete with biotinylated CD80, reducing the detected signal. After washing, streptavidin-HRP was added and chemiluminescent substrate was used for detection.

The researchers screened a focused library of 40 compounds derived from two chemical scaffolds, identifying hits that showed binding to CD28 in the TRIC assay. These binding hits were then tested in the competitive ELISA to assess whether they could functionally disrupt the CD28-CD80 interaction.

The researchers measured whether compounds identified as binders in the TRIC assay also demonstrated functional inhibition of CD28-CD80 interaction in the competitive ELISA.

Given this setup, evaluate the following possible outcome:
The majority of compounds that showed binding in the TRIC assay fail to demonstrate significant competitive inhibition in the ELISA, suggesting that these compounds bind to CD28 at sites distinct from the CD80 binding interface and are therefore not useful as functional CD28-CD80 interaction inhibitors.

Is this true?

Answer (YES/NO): NO